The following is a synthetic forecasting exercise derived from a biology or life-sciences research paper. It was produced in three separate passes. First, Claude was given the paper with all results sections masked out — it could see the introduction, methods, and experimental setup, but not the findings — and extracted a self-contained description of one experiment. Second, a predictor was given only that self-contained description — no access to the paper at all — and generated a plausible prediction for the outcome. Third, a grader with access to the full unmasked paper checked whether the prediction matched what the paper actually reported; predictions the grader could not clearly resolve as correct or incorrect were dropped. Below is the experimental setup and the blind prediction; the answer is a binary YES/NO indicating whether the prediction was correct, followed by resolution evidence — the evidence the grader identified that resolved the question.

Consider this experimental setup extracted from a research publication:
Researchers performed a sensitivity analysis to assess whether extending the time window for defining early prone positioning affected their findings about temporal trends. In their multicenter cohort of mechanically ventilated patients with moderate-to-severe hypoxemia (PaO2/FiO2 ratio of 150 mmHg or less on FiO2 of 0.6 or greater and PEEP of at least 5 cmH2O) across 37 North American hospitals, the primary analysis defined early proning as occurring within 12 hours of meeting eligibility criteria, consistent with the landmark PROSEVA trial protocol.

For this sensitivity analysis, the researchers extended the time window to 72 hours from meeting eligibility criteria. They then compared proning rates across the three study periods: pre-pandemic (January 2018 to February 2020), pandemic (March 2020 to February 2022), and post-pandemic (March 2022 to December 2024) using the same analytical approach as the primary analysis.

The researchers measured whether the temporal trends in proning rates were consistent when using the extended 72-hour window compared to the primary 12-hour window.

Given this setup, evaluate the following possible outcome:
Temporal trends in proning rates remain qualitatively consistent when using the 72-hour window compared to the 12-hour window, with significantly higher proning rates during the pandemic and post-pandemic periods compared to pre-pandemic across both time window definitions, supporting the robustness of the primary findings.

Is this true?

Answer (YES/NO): YES